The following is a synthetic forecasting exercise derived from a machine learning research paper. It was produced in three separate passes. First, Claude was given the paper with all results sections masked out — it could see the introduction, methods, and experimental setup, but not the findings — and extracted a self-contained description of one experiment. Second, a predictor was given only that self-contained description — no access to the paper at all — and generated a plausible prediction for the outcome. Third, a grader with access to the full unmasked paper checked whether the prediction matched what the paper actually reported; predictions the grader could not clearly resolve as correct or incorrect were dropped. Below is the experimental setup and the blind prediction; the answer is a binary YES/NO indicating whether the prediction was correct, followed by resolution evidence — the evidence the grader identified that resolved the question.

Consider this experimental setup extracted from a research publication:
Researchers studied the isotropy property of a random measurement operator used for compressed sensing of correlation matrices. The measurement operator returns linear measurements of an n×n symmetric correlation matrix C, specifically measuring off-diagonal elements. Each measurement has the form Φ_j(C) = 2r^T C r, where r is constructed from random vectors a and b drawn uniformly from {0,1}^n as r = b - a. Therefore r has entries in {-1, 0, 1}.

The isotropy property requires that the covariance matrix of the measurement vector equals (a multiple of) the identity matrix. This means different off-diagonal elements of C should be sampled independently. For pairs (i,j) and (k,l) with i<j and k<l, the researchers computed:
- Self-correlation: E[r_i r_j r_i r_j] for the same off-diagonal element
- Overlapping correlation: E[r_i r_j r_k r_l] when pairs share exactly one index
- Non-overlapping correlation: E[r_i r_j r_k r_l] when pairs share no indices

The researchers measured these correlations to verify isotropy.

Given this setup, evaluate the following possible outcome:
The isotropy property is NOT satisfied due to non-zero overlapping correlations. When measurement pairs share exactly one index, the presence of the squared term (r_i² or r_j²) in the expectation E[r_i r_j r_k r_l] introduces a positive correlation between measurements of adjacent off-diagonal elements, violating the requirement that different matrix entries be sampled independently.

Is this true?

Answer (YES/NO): NO